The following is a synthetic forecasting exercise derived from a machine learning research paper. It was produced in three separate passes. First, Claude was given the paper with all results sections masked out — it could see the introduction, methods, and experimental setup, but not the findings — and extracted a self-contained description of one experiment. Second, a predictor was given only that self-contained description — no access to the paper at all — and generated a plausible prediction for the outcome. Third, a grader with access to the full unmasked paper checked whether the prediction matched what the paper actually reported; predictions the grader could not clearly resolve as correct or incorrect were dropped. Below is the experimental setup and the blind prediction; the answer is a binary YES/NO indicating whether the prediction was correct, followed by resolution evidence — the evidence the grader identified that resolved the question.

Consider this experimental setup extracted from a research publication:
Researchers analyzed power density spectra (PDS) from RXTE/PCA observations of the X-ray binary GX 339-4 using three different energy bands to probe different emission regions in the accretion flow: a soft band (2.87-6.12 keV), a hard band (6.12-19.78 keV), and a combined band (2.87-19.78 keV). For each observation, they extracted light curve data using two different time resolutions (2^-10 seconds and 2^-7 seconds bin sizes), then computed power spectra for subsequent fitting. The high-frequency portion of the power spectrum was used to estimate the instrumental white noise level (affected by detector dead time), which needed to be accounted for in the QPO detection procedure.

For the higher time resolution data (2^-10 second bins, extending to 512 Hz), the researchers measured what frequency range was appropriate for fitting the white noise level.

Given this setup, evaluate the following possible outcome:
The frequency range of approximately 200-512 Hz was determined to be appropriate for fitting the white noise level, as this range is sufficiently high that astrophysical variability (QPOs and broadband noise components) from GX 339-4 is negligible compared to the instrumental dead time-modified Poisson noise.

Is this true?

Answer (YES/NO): NO